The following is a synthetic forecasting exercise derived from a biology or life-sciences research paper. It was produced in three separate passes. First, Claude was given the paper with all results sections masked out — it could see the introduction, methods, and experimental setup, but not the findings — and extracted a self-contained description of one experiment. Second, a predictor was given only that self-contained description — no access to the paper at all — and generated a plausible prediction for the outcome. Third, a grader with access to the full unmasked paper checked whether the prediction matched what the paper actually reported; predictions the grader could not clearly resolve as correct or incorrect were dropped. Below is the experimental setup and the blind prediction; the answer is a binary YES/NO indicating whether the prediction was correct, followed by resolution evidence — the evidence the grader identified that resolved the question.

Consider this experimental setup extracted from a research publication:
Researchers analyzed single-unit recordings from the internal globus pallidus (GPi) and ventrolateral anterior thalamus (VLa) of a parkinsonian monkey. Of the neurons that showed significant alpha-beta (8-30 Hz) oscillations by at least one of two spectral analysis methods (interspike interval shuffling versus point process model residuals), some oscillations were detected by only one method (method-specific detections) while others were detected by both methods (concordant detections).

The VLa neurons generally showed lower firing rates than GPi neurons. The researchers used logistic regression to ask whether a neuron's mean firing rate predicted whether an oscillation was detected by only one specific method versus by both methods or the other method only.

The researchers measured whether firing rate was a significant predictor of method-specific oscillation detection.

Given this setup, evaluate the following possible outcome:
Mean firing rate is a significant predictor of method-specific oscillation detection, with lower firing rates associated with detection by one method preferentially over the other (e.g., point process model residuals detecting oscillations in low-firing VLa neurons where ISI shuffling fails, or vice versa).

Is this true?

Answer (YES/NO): YES